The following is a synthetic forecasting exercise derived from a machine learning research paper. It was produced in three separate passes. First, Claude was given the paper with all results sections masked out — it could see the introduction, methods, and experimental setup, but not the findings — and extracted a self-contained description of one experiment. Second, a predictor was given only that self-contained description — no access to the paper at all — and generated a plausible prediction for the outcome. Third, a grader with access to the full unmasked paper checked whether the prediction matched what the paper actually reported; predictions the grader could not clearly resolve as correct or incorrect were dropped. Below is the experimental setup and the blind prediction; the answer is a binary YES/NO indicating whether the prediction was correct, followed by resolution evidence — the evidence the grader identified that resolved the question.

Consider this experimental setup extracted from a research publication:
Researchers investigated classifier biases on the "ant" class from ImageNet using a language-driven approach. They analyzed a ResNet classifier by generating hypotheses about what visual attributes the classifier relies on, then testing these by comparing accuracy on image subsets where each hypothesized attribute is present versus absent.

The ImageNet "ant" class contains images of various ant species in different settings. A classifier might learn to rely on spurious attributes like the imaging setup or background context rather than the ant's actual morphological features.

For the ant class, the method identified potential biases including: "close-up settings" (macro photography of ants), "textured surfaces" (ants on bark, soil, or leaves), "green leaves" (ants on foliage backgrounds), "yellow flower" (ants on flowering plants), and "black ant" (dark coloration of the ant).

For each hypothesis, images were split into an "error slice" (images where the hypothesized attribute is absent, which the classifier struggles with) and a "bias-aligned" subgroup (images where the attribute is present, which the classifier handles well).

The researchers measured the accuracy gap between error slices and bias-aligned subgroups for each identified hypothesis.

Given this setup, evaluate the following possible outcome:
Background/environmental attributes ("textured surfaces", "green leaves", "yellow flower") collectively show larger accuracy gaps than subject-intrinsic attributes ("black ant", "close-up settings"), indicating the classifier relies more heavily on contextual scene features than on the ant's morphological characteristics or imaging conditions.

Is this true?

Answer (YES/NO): NO